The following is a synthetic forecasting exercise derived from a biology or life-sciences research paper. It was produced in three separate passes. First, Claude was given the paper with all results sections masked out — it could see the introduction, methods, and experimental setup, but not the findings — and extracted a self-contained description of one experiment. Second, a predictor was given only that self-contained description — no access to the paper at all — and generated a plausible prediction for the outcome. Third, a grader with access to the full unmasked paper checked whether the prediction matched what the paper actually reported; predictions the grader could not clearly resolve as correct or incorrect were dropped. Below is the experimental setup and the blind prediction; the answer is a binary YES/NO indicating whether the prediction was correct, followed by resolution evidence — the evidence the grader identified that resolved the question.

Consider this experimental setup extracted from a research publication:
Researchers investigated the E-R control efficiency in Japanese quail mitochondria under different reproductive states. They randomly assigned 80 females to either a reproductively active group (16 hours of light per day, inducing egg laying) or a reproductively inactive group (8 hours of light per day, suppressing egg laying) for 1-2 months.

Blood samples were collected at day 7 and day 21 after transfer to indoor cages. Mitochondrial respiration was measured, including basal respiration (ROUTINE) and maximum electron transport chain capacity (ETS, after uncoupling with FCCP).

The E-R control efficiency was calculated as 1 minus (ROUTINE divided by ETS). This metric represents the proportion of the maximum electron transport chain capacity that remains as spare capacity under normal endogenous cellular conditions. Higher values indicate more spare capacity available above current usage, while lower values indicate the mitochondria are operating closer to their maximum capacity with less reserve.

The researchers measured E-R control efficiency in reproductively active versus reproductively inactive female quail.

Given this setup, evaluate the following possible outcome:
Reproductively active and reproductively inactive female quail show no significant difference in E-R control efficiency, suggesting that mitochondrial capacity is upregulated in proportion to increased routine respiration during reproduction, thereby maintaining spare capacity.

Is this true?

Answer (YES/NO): NO